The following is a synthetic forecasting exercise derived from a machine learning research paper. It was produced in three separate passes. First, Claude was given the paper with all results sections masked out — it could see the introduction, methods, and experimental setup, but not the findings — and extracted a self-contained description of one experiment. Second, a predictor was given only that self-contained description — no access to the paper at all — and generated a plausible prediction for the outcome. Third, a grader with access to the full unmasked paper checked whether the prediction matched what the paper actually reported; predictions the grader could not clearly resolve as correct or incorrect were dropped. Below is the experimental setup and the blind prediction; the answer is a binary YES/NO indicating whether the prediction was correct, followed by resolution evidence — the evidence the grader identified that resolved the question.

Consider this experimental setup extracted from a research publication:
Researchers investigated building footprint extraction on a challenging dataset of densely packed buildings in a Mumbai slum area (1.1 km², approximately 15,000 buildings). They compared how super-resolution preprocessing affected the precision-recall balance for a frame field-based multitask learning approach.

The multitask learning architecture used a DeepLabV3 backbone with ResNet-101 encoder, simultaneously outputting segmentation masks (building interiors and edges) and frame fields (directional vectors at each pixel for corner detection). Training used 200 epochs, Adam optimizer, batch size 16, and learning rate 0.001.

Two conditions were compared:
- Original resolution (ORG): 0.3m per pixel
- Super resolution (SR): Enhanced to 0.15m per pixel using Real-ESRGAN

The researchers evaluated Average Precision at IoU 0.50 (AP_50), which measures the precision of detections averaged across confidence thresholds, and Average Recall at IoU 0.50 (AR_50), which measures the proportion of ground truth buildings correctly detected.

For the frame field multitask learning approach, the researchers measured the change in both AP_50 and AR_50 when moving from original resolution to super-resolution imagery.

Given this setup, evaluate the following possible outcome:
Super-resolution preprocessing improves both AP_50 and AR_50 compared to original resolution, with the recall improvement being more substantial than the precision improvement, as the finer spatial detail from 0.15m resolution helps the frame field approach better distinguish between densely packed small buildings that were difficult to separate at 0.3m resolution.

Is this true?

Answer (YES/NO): YES